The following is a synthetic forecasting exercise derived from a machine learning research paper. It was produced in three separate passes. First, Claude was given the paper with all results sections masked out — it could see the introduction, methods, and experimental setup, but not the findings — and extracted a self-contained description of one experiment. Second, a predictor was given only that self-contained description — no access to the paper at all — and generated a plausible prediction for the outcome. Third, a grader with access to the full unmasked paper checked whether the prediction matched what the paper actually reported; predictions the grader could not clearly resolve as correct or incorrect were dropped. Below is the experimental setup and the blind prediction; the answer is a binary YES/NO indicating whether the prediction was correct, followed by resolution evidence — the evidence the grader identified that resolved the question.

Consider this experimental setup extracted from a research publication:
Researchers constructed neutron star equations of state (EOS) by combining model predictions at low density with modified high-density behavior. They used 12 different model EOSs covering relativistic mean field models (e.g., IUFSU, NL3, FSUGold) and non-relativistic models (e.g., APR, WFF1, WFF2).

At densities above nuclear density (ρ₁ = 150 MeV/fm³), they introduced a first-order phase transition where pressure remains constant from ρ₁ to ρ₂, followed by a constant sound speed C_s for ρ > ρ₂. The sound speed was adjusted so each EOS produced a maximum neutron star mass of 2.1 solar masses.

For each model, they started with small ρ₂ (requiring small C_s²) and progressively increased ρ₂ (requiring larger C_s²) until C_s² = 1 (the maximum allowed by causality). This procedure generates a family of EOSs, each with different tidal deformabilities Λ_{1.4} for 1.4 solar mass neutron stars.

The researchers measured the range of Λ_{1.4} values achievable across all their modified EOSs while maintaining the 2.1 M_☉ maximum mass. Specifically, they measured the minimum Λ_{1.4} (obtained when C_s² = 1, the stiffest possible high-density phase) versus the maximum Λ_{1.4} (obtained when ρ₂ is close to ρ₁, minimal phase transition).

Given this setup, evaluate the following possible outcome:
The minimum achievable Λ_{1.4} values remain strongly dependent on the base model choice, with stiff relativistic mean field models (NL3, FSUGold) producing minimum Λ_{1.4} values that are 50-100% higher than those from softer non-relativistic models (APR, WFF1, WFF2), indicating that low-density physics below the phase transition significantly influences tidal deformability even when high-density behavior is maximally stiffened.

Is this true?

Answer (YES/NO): NO